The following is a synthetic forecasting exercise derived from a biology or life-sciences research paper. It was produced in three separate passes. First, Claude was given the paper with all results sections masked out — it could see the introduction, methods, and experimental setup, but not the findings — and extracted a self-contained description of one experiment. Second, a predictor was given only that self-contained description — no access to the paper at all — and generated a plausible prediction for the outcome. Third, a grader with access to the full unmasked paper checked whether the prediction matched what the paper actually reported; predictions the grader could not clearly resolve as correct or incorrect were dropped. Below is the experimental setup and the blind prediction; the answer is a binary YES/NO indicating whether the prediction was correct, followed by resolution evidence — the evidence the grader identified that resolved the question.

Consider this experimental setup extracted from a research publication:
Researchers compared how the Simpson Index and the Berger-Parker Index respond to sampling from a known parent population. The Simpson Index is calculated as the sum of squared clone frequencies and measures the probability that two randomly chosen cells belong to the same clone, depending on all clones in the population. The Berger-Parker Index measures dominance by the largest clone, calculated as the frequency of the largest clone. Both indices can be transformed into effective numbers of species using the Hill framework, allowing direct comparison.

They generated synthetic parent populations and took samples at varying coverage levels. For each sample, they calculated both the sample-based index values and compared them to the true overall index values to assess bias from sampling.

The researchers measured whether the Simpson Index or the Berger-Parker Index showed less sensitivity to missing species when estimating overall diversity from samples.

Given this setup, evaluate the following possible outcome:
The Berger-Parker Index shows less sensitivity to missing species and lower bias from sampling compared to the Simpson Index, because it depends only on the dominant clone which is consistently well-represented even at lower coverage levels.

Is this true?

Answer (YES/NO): YES